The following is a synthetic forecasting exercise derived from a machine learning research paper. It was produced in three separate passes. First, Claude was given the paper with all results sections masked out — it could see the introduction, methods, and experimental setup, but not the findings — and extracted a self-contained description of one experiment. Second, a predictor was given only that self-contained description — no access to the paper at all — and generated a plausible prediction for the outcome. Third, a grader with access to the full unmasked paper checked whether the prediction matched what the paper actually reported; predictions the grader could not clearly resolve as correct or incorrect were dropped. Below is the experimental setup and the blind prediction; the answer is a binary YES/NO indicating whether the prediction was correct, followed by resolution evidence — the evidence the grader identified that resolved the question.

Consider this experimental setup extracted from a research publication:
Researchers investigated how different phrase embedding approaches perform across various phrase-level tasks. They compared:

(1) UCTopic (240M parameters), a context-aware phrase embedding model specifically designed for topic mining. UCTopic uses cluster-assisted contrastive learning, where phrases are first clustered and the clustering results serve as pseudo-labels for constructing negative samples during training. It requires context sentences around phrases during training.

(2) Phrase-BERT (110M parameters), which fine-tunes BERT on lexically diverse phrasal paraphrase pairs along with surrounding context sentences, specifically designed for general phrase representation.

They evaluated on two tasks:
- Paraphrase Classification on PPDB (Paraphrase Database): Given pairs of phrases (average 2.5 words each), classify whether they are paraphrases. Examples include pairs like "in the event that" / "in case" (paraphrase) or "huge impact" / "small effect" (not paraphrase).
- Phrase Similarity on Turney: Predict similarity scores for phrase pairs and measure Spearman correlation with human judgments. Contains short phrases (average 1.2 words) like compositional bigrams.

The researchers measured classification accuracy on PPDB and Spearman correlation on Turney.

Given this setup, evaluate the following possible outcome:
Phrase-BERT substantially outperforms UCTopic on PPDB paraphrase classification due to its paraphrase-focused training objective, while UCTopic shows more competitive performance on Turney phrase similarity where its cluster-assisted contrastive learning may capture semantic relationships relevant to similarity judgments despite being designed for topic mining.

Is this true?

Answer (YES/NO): YES